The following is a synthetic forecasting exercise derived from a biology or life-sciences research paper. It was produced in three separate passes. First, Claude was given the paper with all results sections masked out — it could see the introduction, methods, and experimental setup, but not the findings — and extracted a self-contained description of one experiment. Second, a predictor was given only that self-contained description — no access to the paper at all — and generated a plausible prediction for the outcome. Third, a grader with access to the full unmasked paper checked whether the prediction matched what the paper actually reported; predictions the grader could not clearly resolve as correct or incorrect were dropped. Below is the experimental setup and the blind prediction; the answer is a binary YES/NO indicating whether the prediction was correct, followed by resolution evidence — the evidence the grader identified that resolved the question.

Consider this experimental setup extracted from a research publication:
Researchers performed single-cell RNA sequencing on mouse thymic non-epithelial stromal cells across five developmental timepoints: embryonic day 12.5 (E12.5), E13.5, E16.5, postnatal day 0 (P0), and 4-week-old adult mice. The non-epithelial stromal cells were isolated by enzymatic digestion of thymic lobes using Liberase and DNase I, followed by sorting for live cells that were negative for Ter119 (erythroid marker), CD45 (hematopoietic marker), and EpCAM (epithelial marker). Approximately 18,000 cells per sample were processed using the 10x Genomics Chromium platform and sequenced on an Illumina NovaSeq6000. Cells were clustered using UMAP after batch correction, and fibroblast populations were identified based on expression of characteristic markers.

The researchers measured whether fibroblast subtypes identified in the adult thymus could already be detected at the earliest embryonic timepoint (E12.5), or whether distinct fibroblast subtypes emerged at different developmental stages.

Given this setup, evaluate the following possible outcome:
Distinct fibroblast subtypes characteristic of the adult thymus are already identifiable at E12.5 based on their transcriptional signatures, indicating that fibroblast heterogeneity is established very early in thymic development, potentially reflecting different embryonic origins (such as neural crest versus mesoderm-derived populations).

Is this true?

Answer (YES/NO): NO